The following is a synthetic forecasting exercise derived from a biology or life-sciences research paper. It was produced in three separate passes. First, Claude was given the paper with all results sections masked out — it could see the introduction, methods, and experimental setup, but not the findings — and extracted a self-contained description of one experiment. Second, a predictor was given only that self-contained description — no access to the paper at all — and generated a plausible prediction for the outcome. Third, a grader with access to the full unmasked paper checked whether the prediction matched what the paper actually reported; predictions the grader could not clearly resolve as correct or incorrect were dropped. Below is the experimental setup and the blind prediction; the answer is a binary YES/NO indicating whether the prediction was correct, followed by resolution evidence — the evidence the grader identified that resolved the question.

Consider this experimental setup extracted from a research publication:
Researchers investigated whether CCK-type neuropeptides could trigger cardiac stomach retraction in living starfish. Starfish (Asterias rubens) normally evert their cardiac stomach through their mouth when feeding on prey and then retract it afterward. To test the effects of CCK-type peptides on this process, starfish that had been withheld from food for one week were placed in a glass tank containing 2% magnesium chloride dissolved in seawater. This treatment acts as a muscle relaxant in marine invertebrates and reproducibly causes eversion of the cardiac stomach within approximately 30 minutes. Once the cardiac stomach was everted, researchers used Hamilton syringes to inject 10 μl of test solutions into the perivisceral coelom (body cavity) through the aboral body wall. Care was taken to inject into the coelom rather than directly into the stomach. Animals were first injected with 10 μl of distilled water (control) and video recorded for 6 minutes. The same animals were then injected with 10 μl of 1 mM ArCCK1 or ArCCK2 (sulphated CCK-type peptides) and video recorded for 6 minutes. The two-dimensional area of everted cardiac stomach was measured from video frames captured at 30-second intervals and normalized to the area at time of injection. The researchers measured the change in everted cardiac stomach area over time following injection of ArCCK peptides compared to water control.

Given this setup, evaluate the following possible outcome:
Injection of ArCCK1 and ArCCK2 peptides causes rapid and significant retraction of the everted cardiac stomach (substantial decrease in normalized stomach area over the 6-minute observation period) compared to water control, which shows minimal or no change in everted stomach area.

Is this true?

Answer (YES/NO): YES